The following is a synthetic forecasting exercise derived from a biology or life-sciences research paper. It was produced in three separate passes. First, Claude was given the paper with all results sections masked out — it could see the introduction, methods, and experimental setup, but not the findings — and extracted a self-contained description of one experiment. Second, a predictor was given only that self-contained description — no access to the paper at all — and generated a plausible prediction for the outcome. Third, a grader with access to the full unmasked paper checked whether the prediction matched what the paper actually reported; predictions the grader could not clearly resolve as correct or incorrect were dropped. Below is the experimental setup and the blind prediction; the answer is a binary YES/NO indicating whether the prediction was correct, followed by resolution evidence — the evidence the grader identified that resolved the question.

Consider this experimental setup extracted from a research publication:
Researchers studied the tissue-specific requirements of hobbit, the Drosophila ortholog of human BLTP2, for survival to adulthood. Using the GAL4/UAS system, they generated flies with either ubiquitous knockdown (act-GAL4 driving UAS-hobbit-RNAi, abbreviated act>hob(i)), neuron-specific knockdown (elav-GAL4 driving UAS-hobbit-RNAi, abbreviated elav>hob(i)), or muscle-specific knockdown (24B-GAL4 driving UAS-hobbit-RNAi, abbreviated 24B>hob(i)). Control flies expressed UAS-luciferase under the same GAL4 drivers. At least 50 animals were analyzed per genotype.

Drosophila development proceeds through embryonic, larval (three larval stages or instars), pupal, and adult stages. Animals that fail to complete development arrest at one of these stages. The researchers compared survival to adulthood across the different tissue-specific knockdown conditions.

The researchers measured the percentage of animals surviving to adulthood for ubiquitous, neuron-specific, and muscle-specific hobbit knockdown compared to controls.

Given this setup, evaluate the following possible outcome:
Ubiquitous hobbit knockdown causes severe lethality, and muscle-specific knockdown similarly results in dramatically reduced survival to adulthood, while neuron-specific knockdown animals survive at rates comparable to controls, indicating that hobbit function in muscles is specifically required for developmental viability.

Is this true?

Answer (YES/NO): YES